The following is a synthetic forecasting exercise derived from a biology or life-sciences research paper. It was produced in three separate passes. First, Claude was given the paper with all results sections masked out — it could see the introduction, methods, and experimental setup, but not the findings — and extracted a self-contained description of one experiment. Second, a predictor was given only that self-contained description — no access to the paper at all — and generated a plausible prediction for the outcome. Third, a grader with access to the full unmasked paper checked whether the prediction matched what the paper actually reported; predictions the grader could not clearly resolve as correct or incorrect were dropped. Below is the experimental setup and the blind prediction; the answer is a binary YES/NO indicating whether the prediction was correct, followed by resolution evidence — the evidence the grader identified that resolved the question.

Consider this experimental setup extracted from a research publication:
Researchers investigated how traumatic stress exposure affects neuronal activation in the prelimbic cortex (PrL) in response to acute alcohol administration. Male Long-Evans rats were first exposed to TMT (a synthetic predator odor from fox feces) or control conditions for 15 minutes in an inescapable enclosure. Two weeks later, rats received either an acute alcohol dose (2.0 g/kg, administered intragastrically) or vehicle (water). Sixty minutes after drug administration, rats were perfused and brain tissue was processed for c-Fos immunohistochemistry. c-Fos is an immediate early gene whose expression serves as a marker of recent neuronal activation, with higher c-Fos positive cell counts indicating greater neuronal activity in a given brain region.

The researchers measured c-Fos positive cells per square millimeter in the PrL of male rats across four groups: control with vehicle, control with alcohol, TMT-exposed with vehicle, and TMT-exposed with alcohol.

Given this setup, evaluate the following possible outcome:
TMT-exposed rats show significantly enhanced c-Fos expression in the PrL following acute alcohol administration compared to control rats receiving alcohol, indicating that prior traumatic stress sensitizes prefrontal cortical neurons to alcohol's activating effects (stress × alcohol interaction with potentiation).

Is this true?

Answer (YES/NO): NO